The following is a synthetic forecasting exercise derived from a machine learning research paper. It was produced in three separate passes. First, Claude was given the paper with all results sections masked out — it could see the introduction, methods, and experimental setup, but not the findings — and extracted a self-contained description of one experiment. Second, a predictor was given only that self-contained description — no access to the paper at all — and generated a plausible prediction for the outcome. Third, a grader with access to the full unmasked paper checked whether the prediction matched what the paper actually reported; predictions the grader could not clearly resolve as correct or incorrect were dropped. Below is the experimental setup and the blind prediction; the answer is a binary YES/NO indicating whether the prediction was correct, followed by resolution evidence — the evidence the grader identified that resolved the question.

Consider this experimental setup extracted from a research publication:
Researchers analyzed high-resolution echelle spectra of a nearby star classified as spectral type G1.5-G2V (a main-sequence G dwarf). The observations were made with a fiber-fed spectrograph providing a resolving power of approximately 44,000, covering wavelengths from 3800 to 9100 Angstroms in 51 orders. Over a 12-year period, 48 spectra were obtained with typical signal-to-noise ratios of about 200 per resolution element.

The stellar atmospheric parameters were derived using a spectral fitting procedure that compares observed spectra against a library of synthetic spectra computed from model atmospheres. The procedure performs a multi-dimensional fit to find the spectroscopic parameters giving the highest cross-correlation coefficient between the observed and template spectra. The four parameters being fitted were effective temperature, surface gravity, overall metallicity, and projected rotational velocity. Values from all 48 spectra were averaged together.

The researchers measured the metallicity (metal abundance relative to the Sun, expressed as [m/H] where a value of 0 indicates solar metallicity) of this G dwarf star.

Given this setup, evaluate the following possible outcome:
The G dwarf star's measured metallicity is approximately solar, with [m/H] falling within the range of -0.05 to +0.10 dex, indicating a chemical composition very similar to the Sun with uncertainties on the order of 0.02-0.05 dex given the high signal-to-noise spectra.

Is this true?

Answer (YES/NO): NO